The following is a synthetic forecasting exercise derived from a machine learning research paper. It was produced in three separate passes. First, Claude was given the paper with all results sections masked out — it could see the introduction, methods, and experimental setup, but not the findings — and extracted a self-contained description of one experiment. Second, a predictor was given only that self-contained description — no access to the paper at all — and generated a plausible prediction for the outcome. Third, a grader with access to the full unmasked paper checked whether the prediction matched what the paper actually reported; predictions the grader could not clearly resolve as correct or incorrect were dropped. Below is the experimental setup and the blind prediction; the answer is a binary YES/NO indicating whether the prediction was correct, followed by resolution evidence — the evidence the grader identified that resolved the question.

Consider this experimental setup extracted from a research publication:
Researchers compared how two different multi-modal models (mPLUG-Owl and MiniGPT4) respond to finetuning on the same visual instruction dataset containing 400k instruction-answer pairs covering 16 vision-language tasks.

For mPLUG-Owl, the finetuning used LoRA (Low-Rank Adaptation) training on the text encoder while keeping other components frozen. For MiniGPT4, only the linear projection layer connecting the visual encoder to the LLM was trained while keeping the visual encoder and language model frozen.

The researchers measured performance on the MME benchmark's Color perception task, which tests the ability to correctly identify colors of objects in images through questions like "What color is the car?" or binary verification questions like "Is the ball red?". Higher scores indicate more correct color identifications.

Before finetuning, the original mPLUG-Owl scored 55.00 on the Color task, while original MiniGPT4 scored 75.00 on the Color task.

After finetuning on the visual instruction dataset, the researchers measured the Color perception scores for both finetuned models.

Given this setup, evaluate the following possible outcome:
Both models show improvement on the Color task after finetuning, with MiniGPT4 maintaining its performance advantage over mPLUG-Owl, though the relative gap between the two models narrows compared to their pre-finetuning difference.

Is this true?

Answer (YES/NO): NO